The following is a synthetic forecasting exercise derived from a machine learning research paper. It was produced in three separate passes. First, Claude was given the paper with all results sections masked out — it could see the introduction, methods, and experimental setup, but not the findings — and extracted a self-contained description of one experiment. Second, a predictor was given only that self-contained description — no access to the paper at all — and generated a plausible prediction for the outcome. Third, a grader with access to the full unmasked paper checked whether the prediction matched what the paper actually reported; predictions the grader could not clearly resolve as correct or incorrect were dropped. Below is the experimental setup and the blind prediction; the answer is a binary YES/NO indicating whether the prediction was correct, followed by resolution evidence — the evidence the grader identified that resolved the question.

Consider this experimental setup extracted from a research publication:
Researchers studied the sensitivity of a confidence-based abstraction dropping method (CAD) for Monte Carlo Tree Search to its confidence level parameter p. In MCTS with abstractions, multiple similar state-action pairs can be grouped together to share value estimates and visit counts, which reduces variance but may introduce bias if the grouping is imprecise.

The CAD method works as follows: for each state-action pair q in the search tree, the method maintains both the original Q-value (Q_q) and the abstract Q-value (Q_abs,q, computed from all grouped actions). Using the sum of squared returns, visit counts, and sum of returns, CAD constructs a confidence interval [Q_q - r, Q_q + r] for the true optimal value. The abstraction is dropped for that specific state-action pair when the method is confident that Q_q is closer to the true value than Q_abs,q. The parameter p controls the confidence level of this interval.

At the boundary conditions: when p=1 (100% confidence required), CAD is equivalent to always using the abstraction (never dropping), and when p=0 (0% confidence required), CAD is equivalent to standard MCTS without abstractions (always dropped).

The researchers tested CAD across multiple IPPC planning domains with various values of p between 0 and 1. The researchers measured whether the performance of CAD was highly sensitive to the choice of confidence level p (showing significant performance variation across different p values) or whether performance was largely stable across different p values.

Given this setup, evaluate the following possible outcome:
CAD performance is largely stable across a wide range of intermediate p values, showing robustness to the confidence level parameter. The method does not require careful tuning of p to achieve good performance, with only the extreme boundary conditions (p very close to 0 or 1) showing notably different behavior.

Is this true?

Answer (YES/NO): YES